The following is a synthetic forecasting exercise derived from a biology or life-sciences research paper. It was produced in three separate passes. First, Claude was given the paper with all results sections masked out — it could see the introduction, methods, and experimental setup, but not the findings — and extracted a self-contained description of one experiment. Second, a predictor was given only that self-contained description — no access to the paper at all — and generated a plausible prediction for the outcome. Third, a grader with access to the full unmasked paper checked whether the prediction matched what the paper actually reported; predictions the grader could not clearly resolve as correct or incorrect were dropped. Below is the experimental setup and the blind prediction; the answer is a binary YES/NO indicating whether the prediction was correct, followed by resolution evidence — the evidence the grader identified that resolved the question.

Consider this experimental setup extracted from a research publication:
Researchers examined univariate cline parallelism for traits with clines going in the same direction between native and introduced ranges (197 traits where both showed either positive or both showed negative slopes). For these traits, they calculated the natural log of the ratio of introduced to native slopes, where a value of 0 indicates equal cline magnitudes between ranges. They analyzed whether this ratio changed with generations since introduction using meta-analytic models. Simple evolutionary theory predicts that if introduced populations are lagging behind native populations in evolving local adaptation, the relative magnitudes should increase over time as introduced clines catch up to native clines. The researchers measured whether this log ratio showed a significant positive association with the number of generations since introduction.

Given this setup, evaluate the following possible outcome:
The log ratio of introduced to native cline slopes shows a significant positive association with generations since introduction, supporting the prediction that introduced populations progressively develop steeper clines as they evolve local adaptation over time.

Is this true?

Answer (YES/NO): NO